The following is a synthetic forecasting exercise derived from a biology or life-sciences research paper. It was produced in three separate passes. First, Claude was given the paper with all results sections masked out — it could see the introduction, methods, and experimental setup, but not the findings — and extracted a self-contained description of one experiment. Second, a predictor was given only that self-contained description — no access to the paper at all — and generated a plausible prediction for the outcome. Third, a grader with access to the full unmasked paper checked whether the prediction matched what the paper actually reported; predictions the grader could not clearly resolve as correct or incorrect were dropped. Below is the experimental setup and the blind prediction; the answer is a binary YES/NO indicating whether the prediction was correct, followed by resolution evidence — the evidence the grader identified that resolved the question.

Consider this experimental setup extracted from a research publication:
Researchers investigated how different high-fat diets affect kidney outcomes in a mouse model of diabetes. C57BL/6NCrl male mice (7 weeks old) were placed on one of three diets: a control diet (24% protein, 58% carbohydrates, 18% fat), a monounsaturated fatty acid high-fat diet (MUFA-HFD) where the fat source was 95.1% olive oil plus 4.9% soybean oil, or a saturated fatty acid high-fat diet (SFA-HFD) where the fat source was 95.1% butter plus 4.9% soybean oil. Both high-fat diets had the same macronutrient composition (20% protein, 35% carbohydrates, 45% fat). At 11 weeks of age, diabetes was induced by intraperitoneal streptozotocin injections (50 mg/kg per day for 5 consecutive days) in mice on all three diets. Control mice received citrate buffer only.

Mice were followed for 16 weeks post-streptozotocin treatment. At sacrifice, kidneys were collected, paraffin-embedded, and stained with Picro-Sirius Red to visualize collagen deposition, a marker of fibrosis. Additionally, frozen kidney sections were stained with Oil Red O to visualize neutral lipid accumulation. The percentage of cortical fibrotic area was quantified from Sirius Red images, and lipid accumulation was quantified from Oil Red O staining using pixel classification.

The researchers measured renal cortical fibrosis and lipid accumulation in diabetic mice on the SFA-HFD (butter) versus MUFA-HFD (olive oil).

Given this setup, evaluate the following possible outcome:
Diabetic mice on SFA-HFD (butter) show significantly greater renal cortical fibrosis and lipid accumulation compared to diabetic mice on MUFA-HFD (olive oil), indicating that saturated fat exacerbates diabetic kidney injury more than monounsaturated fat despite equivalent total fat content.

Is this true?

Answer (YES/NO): NO